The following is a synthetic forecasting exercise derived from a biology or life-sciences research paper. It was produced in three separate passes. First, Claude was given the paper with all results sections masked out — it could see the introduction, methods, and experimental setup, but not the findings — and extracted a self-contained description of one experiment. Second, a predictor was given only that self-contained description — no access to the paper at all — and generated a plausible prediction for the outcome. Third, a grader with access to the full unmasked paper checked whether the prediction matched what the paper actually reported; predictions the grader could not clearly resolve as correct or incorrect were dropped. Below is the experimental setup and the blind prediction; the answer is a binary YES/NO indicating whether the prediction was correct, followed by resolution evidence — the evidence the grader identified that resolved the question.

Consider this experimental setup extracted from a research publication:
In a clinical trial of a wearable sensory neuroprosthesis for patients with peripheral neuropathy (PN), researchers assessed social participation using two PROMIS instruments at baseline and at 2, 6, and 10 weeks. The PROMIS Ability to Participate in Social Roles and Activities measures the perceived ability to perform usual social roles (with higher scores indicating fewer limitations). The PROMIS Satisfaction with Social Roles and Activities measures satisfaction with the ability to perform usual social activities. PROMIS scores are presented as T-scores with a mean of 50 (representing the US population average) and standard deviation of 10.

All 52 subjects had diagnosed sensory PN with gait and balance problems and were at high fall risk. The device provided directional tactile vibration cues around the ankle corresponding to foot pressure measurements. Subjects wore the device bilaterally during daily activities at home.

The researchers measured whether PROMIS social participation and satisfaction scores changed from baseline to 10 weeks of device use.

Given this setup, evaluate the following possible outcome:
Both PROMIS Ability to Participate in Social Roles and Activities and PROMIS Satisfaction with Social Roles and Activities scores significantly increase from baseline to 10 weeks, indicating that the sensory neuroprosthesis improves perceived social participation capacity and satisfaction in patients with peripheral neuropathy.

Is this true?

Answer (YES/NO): NO